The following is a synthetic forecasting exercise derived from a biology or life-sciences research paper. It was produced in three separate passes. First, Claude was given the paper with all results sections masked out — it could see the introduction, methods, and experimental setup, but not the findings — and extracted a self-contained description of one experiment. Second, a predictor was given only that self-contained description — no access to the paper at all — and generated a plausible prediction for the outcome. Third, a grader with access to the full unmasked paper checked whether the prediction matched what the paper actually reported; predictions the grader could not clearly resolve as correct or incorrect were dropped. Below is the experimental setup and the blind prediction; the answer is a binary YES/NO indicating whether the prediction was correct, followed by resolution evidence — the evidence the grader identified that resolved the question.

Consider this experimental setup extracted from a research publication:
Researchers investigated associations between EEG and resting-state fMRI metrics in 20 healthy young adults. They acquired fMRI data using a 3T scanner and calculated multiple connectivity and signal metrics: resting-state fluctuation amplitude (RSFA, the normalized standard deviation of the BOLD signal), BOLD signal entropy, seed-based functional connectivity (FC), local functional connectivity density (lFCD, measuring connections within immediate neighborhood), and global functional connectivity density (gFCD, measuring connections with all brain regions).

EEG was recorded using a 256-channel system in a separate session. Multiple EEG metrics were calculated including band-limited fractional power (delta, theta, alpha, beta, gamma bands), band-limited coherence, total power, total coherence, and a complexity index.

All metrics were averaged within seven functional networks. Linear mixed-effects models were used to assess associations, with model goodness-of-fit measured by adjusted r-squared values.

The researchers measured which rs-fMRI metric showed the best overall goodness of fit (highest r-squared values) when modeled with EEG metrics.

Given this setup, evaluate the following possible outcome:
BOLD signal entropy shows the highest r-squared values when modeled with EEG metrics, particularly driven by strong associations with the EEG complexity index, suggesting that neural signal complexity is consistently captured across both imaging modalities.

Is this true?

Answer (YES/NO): NO